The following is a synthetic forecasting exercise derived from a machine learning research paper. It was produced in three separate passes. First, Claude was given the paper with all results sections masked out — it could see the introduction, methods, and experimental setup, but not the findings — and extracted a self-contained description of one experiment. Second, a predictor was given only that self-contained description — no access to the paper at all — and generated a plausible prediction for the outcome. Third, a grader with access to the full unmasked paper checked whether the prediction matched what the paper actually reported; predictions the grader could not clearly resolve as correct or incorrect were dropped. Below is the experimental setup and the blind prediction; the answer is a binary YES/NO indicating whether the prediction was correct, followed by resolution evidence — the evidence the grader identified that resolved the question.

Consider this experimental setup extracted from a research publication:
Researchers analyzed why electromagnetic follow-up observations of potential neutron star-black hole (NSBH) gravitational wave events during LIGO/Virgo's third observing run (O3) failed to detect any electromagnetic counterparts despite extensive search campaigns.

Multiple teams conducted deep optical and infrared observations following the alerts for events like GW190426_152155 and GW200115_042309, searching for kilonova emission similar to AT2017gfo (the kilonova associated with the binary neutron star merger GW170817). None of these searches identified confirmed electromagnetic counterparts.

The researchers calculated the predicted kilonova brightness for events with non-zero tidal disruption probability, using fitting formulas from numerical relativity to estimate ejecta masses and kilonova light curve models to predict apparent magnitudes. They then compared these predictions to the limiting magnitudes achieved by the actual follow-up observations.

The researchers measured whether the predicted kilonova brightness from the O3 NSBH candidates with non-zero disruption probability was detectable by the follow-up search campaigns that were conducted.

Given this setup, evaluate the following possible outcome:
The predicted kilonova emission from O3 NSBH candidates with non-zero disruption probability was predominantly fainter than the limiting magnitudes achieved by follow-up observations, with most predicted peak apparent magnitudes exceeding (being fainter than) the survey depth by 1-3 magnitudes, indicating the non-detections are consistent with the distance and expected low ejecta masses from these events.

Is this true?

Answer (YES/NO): YES